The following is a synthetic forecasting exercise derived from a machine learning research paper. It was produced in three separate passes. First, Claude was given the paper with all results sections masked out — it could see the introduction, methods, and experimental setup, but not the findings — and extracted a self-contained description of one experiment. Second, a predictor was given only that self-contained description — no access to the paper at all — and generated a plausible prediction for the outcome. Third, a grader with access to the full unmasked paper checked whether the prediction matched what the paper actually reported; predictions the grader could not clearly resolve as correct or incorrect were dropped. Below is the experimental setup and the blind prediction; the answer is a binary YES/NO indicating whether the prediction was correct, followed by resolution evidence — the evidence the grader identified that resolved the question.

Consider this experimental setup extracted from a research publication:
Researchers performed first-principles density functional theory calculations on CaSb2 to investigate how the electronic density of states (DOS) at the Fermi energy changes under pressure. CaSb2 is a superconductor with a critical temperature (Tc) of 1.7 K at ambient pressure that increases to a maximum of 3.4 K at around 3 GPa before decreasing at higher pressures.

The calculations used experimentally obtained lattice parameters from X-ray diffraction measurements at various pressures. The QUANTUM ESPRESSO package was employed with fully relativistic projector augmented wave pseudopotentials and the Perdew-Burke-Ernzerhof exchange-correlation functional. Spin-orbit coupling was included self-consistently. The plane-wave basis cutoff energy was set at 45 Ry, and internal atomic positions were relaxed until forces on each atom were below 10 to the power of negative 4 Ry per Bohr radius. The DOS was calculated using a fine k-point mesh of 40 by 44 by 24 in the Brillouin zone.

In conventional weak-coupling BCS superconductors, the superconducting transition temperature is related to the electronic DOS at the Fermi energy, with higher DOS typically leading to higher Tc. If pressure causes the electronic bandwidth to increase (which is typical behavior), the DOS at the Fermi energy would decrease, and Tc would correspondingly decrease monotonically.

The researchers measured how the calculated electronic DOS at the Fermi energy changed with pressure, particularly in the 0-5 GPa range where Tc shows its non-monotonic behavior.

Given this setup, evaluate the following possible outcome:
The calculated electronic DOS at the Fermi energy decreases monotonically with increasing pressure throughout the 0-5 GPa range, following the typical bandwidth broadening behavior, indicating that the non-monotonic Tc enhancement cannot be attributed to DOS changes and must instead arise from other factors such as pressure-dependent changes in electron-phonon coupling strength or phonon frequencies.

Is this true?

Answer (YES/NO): NO